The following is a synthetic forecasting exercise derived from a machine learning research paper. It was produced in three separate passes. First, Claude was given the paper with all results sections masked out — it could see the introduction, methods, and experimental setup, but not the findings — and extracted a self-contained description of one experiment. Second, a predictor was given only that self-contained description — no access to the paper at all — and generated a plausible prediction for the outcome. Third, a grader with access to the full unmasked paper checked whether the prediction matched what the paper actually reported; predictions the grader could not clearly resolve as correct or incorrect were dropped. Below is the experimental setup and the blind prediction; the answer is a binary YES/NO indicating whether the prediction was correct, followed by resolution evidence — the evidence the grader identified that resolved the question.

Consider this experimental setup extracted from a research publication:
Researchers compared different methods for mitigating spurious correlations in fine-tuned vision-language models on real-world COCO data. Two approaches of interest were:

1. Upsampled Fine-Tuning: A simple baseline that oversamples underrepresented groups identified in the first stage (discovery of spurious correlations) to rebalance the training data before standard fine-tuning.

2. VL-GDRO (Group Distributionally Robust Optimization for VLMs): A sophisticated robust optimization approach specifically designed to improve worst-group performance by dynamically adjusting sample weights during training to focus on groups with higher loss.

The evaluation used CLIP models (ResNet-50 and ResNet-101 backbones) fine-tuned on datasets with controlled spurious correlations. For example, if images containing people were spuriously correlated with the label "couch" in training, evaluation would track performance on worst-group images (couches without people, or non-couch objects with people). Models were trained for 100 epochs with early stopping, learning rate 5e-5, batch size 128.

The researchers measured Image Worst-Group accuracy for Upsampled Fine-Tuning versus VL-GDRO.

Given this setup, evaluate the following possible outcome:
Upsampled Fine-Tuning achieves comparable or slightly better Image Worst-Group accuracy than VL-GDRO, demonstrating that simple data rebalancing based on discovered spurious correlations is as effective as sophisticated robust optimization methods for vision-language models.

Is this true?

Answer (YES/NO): YES